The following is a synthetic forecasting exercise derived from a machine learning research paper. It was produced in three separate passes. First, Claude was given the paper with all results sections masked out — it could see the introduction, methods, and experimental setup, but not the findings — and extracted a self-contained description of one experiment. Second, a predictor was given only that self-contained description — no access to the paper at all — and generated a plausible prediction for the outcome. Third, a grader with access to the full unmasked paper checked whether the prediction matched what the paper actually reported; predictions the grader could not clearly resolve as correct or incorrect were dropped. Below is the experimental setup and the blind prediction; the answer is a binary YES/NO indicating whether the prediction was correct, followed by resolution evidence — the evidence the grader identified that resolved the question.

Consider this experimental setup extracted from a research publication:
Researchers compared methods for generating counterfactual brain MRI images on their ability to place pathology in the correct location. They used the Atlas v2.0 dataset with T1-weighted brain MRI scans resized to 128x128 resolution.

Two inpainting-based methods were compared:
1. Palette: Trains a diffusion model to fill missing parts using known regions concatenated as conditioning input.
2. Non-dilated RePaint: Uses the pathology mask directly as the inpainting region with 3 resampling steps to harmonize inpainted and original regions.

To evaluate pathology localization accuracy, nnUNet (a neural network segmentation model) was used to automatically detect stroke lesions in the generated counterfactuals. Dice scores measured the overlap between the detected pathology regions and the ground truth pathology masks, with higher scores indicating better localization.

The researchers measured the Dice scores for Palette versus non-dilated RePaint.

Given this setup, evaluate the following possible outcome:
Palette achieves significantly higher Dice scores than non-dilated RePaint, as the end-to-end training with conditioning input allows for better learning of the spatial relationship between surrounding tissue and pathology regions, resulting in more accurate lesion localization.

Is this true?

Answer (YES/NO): NO